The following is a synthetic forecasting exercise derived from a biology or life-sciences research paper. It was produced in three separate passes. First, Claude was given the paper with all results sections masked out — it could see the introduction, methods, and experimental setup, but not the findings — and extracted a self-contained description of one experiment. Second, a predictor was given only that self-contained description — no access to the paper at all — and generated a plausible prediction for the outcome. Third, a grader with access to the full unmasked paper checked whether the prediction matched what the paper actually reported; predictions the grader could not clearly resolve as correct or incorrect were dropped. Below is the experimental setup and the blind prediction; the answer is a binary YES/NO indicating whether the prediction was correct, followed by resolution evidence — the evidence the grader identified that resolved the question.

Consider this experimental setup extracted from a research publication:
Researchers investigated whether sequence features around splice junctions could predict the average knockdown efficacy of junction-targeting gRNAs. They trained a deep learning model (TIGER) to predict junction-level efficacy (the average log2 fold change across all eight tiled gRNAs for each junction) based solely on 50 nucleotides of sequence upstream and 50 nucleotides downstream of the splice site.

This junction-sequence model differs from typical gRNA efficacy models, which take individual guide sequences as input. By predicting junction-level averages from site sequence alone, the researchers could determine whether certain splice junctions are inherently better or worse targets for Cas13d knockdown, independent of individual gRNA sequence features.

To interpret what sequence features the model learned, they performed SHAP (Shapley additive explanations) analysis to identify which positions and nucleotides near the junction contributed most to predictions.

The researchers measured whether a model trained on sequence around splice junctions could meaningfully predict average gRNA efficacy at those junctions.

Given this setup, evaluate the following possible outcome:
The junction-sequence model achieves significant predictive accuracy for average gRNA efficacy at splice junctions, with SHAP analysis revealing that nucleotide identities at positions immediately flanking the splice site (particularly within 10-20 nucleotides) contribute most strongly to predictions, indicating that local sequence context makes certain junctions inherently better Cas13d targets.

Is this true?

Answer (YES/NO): NO